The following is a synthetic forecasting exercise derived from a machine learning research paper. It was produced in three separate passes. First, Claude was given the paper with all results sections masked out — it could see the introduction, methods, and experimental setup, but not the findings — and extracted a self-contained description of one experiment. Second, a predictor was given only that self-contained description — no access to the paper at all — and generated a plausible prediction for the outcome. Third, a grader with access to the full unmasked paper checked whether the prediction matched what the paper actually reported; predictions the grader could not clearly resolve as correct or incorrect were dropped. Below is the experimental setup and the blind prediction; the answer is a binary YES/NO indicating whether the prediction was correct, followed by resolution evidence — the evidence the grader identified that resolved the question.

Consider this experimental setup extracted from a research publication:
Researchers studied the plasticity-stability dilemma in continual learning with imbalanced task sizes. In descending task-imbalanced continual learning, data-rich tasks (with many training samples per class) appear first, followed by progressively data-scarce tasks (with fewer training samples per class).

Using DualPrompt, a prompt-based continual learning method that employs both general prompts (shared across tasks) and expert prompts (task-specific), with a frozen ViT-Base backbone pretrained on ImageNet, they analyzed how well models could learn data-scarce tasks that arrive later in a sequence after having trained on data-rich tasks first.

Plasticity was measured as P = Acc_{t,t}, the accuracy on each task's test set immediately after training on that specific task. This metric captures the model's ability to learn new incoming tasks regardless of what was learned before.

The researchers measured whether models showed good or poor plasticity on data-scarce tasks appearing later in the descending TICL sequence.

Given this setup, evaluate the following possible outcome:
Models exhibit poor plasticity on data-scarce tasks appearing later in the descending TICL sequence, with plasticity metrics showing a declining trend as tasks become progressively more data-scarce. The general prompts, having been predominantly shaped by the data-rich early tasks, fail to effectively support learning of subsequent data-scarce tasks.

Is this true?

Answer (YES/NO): YES